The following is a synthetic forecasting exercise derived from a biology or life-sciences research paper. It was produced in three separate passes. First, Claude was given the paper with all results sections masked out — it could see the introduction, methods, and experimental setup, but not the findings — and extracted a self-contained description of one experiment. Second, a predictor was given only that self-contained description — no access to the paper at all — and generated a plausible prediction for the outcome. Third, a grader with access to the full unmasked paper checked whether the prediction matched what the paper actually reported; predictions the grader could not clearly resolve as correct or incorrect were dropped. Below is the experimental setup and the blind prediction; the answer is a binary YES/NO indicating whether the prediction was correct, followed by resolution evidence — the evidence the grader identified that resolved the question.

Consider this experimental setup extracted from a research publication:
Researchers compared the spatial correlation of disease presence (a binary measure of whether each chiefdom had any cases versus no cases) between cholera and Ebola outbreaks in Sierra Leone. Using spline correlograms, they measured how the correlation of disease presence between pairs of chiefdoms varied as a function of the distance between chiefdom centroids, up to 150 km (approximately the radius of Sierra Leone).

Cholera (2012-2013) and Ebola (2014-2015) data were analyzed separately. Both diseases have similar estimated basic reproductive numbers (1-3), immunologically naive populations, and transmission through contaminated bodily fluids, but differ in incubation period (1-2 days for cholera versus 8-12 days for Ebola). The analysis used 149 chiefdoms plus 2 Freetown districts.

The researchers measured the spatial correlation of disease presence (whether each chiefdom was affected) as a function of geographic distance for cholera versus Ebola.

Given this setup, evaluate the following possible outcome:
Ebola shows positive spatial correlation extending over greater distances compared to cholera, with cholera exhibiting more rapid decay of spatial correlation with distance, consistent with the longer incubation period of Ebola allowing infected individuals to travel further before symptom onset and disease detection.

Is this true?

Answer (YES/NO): NO